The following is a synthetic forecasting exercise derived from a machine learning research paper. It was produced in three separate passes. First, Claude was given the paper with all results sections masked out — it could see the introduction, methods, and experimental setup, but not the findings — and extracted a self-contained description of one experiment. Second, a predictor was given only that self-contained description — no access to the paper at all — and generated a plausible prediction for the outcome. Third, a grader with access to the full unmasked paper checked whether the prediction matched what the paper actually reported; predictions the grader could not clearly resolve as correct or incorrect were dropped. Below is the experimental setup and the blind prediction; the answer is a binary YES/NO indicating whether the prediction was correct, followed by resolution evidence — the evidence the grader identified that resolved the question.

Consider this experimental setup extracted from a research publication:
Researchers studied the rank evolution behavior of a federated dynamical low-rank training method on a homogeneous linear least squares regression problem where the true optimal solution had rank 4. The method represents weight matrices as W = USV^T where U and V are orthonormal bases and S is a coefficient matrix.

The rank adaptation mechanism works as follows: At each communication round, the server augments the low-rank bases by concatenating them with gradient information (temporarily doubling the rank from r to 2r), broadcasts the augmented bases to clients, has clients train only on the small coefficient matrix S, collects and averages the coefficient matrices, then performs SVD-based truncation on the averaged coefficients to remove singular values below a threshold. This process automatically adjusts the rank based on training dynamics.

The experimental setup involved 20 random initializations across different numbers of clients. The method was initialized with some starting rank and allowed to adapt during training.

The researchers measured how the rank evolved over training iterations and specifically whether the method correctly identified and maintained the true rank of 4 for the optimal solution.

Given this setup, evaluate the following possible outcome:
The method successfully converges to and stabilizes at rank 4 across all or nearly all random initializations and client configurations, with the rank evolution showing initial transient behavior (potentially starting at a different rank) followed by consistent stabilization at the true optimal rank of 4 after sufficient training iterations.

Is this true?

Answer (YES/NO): YES